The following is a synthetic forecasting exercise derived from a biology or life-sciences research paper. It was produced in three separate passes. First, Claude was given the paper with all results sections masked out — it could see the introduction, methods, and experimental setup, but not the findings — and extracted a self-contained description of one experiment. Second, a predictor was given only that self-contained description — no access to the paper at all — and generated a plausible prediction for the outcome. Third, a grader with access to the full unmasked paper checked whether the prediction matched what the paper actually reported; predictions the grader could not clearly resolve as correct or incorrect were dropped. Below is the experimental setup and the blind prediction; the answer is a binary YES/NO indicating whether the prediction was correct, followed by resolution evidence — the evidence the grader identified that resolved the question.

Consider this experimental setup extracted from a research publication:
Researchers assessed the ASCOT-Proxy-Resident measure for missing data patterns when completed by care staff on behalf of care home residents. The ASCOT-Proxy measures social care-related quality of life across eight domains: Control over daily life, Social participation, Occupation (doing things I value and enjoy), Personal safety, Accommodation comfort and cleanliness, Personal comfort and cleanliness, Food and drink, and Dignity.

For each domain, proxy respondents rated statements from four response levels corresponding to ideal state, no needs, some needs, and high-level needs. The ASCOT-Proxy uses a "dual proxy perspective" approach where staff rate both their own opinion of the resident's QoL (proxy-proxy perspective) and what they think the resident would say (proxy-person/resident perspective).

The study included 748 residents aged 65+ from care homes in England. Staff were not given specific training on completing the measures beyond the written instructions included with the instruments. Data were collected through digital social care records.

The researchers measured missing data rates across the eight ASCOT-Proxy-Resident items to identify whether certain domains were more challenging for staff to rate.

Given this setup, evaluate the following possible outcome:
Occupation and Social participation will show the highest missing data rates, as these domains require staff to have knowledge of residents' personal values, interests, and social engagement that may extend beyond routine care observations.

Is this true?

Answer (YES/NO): NO